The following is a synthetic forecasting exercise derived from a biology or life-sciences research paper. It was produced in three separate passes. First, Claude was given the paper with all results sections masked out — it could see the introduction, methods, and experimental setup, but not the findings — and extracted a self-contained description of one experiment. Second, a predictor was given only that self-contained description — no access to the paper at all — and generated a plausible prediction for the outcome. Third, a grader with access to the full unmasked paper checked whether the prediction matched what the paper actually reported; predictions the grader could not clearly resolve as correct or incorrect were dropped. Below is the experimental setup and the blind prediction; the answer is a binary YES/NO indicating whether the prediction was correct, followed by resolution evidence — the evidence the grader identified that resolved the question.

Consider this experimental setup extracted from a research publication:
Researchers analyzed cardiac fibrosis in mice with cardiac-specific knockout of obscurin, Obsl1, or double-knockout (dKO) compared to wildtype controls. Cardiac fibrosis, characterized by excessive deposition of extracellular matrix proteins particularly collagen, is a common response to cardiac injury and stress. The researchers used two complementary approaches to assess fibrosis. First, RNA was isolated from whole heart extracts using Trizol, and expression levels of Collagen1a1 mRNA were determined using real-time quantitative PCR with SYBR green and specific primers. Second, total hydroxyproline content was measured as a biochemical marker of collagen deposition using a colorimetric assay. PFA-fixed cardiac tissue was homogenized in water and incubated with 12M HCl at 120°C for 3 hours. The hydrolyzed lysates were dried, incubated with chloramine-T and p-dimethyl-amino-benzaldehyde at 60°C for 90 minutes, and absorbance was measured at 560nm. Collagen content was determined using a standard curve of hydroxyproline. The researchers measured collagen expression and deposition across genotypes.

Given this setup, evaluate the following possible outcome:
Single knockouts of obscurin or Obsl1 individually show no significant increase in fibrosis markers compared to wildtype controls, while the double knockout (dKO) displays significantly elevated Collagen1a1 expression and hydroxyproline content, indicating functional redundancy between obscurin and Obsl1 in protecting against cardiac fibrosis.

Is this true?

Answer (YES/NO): NO